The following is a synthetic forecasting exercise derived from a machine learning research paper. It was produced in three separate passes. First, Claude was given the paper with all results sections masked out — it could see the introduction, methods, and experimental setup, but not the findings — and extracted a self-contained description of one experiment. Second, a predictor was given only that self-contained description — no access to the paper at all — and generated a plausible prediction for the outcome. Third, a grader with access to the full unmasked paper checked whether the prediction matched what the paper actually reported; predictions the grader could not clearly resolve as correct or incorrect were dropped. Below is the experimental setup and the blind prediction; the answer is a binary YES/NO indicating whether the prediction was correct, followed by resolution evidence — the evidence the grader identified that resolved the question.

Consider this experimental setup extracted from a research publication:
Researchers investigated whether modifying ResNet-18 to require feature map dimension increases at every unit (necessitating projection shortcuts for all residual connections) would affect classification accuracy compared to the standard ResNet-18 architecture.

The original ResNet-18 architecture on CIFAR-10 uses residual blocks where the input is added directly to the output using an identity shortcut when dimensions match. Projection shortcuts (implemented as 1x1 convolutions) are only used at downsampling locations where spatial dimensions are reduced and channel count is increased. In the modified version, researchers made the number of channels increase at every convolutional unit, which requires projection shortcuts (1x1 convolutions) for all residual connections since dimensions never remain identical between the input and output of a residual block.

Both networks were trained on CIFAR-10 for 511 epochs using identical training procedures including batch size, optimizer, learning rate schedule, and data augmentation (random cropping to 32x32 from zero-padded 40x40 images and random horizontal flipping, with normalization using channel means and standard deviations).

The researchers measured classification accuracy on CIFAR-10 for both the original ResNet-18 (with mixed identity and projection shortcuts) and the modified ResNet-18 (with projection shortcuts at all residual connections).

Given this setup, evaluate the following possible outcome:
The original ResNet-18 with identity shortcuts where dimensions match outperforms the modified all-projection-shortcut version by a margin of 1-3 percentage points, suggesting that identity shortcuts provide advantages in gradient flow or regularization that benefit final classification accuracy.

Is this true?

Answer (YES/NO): NO